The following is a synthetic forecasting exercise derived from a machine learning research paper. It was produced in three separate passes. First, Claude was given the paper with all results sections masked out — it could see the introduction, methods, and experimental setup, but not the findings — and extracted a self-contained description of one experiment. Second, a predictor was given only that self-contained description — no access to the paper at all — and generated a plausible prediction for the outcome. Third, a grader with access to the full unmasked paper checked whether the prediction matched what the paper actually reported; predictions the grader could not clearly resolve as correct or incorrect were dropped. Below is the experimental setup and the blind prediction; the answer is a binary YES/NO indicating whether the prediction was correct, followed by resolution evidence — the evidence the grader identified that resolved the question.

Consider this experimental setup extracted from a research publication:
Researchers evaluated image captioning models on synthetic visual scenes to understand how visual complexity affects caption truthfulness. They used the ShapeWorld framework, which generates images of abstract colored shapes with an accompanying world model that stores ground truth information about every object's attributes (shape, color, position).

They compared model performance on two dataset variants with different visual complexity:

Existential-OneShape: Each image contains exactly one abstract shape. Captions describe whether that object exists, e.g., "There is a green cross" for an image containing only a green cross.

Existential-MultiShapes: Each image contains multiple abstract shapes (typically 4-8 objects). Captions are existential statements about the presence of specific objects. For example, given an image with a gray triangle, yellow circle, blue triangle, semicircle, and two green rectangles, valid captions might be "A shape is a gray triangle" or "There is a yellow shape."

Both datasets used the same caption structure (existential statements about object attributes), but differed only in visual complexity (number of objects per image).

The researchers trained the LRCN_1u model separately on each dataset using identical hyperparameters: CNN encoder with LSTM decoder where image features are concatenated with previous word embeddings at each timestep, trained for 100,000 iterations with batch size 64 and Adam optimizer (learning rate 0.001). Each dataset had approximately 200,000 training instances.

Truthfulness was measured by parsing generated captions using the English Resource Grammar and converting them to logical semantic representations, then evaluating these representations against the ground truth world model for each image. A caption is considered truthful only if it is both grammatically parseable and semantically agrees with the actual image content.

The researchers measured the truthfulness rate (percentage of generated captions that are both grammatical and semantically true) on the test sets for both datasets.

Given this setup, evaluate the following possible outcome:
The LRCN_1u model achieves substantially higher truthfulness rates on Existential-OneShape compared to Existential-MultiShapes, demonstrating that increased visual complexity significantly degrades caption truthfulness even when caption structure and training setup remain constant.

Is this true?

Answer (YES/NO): NO